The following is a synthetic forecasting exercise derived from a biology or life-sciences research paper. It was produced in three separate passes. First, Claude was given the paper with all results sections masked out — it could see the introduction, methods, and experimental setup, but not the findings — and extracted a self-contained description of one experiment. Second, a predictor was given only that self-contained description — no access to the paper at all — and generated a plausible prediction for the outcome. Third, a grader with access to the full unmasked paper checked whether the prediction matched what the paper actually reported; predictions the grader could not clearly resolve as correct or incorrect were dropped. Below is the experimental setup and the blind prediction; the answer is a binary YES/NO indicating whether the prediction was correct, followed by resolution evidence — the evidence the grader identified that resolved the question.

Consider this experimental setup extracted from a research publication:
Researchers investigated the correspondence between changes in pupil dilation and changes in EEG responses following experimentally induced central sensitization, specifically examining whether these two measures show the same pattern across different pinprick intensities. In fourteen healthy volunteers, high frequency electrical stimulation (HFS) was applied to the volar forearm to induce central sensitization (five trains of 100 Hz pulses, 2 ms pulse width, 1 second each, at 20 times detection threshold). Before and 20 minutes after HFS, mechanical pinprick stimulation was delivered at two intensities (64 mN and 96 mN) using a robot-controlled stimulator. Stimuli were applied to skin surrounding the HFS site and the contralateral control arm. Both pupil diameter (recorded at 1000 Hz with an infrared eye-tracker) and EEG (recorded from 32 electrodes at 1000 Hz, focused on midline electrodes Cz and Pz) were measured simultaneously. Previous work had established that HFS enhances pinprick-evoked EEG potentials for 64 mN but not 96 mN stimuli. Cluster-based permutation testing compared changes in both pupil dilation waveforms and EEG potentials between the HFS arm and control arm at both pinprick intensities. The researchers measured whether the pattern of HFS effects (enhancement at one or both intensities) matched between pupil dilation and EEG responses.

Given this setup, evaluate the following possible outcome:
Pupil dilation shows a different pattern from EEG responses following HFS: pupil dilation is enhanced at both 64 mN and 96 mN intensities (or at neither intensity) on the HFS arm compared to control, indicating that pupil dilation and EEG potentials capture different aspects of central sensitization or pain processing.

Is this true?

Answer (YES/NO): YES